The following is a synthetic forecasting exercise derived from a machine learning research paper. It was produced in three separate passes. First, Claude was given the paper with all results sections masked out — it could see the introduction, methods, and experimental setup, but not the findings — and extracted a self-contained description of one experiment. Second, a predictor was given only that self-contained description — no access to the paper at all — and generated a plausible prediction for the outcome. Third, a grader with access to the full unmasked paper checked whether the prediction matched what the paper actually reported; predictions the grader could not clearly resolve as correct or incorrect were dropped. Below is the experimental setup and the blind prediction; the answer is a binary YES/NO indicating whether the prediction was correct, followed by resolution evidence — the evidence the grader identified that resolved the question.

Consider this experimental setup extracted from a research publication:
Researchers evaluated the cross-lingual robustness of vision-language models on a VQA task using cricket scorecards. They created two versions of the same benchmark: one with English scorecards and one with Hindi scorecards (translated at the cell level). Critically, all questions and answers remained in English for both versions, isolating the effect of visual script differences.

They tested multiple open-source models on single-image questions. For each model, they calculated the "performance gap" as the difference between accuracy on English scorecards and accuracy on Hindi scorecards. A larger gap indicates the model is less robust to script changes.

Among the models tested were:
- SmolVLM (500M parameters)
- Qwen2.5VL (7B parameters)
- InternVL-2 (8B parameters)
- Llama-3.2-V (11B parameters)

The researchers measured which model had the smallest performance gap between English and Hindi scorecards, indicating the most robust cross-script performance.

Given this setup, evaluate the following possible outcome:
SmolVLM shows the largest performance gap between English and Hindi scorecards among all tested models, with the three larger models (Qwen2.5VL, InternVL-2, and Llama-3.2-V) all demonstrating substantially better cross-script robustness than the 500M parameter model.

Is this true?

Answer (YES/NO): NO